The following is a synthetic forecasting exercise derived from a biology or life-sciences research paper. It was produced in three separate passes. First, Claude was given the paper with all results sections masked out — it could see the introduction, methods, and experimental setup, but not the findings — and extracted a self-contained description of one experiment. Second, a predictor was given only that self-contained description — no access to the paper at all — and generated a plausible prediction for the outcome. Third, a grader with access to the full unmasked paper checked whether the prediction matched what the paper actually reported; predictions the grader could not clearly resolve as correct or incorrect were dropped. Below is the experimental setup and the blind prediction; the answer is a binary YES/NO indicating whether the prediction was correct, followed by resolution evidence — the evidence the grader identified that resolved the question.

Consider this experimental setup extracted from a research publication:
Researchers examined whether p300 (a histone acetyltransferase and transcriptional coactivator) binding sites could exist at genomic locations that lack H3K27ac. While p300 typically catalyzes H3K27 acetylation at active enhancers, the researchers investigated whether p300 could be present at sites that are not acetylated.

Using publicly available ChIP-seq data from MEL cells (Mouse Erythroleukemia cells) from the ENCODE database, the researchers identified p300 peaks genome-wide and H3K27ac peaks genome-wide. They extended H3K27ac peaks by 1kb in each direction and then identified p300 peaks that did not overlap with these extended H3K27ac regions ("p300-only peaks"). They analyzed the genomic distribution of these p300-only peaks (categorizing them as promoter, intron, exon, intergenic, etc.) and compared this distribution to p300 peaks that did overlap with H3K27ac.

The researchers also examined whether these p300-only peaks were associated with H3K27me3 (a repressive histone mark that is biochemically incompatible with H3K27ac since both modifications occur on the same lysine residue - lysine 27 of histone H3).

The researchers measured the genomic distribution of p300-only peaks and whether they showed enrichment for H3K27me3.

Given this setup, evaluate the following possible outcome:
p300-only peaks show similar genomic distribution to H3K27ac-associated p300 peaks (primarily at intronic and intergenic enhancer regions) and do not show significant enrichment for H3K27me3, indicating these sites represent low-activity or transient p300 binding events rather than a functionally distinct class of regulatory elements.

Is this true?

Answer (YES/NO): NO